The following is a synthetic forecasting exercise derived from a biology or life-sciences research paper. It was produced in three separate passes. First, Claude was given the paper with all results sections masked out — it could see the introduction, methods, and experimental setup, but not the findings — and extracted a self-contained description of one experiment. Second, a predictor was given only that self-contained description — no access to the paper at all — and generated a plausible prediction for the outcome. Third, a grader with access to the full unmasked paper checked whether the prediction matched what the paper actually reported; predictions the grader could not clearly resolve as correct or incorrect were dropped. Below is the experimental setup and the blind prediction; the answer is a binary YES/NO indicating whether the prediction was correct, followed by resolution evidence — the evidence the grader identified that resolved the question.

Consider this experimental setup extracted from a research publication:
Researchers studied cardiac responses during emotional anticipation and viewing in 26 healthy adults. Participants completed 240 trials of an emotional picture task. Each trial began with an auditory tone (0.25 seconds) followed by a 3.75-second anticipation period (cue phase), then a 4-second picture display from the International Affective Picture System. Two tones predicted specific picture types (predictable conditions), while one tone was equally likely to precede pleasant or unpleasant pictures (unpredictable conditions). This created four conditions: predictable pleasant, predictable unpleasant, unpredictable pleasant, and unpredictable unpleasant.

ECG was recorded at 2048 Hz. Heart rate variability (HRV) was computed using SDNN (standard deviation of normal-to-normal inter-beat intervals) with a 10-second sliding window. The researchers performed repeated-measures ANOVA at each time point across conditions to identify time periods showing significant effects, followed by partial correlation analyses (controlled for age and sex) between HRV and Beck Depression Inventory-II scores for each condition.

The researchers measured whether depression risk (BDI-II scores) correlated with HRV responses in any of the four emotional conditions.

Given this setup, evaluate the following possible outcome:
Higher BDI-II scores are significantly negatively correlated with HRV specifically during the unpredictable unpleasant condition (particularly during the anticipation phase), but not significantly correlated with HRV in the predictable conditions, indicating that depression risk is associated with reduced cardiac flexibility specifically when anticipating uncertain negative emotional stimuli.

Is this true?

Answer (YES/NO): NO